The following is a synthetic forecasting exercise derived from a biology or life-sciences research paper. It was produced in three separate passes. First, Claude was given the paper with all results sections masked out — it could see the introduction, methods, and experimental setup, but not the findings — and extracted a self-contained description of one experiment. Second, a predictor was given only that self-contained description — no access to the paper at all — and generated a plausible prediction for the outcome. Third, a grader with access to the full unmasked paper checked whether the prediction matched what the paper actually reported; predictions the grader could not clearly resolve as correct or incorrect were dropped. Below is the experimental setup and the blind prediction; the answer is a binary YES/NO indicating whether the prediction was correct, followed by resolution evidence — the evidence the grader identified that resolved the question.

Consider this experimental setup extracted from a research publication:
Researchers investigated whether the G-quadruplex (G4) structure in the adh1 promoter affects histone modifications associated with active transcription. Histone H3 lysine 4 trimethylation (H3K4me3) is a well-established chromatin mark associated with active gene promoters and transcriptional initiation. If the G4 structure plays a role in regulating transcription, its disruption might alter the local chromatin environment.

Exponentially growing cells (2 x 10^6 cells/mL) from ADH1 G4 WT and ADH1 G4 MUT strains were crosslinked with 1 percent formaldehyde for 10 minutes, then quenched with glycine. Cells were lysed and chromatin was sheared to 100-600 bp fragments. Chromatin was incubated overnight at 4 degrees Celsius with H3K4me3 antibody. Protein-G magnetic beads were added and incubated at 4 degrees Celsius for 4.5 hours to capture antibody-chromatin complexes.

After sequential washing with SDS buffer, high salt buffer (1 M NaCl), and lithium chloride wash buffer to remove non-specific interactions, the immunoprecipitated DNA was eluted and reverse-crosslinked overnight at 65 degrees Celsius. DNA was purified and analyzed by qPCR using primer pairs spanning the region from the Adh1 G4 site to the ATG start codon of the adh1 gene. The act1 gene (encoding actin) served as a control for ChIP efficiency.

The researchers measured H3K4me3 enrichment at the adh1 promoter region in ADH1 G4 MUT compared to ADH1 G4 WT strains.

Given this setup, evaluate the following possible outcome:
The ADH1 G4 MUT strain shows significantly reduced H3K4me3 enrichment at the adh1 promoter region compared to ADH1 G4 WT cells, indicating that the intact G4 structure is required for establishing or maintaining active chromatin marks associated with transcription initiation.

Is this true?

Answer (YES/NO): NO